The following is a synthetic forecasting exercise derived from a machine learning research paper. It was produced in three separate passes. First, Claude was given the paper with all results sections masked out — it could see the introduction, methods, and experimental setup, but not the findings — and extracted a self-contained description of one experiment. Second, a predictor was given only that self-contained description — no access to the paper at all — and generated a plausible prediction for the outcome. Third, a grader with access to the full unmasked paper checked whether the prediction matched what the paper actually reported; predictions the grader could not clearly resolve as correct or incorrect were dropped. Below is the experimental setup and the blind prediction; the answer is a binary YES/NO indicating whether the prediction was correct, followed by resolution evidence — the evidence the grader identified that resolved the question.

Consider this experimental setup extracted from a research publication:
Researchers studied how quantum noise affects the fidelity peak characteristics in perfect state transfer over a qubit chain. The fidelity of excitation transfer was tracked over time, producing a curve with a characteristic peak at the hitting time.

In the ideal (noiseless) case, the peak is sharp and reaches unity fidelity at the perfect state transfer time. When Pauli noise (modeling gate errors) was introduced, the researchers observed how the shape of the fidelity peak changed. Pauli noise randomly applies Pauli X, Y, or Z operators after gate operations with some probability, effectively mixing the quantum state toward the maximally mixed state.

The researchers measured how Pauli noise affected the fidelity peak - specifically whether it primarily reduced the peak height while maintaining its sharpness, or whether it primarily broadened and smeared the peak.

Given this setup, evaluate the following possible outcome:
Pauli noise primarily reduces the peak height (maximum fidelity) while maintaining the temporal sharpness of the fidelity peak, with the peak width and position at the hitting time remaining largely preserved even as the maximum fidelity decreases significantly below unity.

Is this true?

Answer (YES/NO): NO